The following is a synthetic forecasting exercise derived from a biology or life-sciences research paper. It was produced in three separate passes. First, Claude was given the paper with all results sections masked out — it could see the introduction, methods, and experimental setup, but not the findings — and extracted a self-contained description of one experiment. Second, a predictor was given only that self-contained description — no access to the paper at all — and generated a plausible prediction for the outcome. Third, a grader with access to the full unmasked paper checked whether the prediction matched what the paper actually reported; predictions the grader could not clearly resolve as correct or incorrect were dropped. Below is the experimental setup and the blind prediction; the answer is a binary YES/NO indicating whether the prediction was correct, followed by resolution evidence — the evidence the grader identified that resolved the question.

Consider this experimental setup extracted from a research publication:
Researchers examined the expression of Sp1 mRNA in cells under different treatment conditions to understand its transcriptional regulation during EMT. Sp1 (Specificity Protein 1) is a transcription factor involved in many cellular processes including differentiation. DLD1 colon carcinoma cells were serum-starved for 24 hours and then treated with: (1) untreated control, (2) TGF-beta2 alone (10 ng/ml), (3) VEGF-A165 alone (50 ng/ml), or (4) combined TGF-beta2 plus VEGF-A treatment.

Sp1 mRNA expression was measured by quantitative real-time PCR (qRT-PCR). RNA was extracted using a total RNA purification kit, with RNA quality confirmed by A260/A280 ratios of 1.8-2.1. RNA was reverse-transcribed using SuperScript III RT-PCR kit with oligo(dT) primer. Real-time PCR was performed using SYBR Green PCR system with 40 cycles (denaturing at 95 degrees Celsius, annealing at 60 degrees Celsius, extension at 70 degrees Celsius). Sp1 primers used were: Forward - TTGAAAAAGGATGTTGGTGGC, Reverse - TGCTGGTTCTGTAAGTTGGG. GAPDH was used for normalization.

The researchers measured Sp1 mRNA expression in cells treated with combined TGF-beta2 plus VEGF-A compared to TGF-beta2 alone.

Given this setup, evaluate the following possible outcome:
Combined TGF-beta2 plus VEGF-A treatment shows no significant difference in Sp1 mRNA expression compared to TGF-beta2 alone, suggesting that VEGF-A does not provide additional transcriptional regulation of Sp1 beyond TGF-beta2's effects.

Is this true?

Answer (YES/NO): YES